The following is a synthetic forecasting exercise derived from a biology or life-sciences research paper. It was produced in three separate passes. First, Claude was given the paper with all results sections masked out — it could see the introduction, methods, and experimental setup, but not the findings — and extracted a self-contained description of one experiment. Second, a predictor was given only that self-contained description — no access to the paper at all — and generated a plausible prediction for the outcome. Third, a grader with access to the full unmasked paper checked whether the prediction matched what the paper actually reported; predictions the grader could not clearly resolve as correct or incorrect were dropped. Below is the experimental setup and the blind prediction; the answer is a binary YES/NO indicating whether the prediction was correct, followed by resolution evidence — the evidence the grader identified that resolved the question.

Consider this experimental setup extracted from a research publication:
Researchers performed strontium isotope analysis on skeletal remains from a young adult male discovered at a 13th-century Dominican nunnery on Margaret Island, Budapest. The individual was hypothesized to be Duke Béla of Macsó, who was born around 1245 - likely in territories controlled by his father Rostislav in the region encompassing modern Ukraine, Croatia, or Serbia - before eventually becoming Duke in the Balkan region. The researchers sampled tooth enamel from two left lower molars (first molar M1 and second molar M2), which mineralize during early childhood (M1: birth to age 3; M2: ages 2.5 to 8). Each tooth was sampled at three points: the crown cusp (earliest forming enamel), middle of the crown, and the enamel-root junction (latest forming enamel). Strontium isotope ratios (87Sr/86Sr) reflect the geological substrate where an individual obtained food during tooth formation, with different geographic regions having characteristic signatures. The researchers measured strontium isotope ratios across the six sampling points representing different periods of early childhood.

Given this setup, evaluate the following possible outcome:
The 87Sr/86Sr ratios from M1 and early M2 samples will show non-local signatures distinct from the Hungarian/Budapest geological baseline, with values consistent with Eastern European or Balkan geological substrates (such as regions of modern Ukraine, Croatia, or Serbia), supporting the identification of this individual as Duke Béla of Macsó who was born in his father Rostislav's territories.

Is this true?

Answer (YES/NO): NO